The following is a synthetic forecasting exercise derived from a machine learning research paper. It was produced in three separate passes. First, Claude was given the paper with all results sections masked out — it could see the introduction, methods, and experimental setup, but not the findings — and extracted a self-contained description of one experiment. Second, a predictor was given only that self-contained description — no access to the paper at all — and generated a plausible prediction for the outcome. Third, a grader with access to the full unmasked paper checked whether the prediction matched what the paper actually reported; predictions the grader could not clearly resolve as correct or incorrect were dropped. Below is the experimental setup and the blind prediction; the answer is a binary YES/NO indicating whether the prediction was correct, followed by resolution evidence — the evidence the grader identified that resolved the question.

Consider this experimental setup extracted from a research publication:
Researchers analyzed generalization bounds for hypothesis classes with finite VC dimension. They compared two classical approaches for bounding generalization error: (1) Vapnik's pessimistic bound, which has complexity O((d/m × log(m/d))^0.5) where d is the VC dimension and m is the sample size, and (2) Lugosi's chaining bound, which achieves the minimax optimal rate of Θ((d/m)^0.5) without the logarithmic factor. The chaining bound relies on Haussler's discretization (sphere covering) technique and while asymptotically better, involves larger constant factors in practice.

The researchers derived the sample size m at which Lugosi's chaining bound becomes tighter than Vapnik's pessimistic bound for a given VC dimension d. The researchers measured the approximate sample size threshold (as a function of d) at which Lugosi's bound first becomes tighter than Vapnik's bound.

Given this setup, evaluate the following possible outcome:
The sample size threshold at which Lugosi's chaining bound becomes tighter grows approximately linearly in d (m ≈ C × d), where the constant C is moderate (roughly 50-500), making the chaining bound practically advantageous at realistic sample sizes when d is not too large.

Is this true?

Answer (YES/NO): NO